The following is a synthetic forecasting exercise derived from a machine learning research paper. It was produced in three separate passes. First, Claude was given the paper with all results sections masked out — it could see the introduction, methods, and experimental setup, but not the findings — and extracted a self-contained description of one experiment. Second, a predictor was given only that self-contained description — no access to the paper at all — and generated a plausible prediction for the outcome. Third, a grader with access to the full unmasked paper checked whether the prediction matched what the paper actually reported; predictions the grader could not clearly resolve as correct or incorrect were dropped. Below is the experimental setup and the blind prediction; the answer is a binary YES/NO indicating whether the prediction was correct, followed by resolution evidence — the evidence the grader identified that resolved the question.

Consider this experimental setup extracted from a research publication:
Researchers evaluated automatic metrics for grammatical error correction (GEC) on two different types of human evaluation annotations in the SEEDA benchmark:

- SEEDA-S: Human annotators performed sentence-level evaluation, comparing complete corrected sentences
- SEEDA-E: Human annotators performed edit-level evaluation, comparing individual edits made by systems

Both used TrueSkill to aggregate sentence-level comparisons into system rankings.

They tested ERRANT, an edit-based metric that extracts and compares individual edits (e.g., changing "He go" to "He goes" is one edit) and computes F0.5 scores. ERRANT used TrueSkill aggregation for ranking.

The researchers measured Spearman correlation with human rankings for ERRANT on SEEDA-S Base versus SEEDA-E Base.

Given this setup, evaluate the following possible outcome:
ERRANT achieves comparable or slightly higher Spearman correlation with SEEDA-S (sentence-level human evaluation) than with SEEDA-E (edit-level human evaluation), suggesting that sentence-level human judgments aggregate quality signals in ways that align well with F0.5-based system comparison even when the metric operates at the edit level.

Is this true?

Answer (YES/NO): NO